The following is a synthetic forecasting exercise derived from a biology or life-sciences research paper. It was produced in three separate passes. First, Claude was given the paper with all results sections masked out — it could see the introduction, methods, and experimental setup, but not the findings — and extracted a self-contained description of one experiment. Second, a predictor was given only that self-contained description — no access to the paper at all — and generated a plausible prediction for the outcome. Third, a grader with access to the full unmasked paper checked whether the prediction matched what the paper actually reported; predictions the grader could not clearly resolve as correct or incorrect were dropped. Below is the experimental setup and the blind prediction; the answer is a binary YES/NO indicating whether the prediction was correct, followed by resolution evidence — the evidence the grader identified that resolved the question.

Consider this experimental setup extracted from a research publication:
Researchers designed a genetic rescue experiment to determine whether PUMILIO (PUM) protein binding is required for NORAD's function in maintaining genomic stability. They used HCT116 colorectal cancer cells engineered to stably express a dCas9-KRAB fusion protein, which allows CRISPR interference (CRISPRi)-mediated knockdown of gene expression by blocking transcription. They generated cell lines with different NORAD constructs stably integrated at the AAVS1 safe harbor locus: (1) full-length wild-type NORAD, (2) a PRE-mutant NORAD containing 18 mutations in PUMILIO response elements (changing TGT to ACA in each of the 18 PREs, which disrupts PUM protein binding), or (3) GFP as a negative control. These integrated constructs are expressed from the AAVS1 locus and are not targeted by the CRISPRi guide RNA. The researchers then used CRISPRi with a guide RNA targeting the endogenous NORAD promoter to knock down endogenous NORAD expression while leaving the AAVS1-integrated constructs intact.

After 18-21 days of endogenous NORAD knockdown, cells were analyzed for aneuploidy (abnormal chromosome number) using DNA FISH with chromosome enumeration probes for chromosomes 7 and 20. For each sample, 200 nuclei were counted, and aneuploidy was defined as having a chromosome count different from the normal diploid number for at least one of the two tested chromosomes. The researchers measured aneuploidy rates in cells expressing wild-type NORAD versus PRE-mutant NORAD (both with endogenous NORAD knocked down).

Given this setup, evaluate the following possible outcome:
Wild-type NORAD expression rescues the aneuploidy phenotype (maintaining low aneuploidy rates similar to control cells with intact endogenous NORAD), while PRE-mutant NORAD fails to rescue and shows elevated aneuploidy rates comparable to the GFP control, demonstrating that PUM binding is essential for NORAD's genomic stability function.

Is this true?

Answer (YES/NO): YES